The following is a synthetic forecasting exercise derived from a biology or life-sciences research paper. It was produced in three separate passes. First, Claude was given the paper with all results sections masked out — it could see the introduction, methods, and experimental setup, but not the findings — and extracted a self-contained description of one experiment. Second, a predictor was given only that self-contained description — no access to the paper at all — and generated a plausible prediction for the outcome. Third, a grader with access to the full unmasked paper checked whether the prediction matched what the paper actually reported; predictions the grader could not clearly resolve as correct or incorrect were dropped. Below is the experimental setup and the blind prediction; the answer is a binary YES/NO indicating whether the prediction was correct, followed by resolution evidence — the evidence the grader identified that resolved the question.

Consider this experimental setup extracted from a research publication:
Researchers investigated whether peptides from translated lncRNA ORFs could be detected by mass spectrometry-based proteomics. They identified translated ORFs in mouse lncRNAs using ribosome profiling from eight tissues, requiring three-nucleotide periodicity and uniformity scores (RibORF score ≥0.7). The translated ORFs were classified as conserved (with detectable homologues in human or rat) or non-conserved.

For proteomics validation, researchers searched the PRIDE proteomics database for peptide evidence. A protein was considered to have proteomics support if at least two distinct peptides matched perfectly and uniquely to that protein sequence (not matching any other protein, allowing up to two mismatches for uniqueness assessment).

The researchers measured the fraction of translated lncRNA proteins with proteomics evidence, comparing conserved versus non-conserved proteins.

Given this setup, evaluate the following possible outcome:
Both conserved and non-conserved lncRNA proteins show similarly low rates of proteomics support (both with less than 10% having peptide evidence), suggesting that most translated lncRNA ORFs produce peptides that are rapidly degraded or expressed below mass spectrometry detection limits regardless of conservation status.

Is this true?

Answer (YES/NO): YES